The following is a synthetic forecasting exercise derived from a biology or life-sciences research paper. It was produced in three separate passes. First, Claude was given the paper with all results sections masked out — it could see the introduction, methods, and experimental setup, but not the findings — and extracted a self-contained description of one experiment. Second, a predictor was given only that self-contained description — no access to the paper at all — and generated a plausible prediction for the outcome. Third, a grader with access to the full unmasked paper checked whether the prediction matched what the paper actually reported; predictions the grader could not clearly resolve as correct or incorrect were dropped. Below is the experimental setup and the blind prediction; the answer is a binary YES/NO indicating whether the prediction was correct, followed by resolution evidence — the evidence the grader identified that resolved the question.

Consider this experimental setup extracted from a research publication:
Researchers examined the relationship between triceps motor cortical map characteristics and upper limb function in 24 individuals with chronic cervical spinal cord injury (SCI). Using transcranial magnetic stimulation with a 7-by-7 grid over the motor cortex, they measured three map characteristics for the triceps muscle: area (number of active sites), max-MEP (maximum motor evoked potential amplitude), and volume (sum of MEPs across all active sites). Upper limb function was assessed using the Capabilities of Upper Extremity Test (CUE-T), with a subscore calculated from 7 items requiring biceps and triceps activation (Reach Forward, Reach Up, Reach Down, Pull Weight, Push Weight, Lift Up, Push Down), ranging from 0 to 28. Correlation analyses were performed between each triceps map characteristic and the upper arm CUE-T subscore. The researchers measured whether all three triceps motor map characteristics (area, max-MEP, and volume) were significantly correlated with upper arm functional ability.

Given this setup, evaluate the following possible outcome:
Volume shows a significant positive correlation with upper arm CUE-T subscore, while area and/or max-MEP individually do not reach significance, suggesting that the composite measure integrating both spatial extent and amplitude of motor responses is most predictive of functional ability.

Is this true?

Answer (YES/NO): NO